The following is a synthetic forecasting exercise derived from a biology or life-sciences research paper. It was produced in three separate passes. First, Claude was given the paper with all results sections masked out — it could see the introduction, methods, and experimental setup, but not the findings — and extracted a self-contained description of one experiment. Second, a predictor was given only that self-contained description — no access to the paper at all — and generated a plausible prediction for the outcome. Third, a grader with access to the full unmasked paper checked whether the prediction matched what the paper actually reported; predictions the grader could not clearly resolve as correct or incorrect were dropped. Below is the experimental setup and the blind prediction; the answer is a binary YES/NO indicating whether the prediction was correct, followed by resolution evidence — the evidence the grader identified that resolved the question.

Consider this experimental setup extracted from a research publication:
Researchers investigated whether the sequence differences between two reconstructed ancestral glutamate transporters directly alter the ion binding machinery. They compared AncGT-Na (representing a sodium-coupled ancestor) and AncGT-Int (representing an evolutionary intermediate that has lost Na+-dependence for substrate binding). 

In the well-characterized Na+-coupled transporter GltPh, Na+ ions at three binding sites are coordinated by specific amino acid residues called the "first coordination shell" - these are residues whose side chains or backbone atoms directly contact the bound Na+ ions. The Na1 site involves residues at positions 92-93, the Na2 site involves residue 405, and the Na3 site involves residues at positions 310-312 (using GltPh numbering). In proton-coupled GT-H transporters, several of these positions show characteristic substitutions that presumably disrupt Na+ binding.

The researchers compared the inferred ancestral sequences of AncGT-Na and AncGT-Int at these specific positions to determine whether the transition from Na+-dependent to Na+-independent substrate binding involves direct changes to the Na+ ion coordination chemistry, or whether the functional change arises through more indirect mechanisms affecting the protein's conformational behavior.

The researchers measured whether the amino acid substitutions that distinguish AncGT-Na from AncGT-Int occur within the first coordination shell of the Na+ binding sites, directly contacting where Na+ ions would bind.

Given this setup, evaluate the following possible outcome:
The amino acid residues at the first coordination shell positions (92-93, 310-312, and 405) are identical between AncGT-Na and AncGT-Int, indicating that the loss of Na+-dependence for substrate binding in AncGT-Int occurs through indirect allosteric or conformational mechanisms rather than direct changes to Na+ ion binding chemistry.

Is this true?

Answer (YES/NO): YES